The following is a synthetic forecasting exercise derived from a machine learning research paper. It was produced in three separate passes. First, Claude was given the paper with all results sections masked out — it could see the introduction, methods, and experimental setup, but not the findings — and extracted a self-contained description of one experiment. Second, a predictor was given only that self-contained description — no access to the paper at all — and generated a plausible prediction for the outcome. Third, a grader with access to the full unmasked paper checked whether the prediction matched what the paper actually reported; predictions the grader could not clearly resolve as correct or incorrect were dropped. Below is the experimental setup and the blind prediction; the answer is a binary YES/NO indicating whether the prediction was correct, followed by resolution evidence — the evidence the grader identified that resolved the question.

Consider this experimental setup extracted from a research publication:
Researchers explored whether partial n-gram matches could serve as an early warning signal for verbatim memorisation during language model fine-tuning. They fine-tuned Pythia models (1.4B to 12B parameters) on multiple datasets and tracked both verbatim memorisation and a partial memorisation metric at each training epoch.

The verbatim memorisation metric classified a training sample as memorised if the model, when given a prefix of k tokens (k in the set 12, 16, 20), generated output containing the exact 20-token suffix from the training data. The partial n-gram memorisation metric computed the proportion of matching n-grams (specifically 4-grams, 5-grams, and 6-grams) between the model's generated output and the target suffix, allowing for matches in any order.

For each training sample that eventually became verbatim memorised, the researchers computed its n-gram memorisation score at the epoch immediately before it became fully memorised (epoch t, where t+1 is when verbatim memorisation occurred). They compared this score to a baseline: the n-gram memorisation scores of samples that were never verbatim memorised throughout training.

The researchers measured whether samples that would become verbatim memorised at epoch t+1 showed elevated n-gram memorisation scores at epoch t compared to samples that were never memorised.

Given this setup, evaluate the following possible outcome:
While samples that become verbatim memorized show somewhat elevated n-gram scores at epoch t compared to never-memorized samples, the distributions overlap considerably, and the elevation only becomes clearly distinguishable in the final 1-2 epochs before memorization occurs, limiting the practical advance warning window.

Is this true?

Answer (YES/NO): NO